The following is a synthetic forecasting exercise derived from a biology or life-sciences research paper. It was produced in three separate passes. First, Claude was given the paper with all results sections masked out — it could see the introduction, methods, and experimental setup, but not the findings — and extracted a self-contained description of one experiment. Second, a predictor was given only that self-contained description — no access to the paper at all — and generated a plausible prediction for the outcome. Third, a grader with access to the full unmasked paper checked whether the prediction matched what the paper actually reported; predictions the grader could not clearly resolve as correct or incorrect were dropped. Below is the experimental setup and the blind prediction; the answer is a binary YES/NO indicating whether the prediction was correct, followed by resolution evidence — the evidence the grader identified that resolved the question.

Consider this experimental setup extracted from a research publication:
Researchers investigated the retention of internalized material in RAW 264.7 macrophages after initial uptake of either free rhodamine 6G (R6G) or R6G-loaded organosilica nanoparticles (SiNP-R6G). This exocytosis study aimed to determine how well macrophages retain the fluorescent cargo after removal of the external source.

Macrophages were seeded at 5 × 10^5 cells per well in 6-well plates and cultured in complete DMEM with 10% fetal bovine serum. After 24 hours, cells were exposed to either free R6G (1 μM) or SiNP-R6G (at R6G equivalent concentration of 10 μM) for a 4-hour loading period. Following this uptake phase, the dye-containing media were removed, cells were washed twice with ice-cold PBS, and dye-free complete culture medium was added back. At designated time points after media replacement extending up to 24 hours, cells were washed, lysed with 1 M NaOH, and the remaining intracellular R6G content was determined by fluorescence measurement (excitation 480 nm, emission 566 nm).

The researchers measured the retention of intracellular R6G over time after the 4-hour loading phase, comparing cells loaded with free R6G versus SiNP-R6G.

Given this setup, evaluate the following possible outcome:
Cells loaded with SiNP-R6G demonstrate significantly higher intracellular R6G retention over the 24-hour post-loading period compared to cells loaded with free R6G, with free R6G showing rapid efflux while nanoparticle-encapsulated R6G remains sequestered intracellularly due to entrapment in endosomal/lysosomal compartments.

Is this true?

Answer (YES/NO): YES